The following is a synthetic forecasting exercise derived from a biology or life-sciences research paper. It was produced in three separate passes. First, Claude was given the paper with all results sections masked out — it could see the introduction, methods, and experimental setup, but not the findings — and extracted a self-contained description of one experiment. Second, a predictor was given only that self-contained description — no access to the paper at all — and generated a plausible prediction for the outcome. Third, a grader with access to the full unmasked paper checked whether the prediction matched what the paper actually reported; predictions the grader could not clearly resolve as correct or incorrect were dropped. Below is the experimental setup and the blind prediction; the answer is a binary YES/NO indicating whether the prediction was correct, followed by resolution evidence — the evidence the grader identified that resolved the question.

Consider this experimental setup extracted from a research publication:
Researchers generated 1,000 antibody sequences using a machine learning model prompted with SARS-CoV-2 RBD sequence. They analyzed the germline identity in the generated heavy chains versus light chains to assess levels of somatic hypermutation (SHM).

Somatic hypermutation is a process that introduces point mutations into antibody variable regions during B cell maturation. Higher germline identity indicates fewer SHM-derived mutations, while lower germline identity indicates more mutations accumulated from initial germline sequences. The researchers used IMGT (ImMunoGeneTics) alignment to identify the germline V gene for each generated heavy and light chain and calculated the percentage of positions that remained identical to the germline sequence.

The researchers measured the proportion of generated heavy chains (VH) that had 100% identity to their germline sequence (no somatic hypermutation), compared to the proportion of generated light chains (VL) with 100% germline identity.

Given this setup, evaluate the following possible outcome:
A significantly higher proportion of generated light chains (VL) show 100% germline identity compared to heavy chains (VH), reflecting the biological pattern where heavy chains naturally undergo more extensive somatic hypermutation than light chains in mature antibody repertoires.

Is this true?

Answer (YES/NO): YES